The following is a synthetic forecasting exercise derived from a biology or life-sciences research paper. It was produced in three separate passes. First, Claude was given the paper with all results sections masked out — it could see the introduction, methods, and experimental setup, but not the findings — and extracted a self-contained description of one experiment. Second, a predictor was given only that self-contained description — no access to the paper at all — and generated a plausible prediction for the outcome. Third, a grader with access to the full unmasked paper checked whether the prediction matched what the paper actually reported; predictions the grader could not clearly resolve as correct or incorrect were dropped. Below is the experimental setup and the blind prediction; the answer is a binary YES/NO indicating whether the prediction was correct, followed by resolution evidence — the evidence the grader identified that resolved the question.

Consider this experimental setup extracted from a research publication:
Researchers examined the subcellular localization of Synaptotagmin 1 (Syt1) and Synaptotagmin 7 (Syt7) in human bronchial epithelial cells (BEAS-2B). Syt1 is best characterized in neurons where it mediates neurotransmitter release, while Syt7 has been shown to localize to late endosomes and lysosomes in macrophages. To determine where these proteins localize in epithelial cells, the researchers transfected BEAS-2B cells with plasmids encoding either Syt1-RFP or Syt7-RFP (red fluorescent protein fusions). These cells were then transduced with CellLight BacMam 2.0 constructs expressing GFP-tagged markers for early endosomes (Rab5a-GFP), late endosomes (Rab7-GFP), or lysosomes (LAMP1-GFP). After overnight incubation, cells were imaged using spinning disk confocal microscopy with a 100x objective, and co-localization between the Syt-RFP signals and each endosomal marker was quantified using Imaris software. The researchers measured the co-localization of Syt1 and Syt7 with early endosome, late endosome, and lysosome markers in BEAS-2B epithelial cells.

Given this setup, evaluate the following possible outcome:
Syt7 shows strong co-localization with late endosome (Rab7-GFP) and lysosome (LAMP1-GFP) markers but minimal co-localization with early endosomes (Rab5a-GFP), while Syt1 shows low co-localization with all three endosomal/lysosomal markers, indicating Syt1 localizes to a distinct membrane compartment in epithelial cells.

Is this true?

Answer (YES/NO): NO